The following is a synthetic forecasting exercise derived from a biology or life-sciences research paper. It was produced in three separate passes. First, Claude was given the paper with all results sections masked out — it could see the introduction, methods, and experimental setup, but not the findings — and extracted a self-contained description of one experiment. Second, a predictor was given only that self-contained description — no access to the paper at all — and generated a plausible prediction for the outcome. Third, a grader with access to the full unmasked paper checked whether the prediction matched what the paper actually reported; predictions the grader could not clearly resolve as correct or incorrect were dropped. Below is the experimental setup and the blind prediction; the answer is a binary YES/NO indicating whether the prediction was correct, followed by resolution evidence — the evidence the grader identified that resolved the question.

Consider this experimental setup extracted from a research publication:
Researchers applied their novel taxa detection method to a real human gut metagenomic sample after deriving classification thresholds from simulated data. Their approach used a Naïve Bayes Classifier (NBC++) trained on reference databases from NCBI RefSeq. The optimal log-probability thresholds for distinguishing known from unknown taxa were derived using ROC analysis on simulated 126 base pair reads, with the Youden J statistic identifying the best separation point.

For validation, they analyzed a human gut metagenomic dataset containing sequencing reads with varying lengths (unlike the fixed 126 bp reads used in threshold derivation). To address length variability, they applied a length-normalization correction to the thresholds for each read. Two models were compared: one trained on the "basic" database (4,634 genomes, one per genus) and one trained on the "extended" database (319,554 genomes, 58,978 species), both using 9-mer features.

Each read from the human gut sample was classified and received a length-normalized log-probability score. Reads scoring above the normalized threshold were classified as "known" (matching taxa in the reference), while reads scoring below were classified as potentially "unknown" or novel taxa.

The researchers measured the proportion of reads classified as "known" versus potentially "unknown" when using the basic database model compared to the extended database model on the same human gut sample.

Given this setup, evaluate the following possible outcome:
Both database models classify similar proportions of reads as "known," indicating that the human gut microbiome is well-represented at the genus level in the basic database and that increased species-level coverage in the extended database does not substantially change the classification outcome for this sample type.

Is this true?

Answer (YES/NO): NO